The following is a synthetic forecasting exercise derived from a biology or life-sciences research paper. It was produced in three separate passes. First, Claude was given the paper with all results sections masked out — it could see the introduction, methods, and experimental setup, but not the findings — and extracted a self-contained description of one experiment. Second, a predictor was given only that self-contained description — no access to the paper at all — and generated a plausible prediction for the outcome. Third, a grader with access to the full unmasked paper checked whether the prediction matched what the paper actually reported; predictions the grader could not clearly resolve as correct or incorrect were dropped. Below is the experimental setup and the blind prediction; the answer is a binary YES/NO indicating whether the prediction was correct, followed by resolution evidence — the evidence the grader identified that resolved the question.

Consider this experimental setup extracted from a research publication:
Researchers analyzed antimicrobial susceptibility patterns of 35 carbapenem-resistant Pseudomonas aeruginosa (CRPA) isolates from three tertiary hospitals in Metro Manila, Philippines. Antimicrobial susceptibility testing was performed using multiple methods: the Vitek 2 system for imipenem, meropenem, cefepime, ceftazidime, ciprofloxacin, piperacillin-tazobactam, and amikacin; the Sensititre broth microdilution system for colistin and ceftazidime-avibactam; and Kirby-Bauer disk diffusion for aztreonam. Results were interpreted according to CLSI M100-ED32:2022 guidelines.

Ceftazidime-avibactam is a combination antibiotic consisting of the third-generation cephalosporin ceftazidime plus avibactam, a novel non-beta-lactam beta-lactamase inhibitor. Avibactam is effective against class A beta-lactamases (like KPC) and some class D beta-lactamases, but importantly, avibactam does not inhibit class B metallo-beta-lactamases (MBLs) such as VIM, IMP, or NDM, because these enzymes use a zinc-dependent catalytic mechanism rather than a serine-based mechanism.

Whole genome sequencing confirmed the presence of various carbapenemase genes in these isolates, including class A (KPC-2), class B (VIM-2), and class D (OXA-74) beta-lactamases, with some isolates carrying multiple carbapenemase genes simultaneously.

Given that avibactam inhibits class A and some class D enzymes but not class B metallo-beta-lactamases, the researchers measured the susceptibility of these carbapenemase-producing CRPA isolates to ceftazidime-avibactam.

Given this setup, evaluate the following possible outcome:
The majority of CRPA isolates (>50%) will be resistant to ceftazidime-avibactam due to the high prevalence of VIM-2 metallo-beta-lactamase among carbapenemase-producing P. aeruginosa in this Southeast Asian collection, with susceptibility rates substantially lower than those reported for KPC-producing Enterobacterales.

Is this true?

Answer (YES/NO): NO